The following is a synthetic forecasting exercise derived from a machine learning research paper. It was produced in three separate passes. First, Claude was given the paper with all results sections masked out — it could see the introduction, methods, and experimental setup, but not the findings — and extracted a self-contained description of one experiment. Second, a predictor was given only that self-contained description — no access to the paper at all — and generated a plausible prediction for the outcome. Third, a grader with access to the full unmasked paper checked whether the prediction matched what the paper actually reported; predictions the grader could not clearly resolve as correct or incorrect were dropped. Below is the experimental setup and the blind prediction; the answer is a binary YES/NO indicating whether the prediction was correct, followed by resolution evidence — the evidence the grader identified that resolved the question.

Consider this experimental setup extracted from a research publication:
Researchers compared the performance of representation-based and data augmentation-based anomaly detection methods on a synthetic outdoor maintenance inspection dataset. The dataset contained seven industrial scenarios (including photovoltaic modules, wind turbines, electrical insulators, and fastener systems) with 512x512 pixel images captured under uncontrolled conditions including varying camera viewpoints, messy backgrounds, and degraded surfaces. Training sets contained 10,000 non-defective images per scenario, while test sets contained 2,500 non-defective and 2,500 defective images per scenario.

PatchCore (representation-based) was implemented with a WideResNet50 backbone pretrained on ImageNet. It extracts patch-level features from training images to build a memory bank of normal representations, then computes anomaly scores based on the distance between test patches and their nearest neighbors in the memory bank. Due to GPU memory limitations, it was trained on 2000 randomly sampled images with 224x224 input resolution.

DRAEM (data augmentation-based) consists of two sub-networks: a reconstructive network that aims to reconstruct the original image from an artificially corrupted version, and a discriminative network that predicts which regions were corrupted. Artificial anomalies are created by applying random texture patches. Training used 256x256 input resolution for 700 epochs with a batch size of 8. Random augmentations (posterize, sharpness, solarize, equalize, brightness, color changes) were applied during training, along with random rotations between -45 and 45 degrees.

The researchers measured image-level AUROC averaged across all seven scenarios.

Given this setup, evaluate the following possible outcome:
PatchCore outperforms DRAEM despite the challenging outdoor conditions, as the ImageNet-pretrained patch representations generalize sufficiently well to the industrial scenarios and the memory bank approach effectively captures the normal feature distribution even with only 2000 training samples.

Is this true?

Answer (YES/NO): NO